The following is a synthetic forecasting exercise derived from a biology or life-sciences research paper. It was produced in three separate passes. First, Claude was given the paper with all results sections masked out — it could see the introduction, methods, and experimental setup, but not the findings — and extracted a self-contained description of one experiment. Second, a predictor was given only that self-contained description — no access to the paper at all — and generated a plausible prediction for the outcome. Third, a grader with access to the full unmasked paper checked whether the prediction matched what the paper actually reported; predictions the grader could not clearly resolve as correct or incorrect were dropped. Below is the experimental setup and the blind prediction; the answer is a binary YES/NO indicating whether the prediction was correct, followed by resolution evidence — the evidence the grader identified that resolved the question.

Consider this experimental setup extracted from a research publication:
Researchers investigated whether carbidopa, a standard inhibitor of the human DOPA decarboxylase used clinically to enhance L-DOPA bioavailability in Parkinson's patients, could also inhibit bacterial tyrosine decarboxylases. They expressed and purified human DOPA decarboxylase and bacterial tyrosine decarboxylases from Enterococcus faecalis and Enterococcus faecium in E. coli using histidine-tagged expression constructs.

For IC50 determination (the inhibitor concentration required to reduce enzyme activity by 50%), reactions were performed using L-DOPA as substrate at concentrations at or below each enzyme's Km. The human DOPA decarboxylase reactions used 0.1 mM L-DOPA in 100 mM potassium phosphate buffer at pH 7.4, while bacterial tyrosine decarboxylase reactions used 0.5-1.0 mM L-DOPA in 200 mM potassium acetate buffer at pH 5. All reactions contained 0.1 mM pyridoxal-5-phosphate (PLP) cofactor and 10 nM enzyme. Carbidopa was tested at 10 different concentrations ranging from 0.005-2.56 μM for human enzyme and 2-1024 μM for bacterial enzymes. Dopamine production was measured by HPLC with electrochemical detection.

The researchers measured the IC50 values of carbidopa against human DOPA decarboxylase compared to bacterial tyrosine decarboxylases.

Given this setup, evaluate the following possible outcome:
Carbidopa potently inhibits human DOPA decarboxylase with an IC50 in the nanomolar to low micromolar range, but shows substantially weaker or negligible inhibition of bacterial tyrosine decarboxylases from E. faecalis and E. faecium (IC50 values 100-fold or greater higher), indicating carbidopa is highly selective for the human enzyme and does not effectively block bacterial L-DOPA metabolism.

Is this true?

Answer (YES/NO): YES